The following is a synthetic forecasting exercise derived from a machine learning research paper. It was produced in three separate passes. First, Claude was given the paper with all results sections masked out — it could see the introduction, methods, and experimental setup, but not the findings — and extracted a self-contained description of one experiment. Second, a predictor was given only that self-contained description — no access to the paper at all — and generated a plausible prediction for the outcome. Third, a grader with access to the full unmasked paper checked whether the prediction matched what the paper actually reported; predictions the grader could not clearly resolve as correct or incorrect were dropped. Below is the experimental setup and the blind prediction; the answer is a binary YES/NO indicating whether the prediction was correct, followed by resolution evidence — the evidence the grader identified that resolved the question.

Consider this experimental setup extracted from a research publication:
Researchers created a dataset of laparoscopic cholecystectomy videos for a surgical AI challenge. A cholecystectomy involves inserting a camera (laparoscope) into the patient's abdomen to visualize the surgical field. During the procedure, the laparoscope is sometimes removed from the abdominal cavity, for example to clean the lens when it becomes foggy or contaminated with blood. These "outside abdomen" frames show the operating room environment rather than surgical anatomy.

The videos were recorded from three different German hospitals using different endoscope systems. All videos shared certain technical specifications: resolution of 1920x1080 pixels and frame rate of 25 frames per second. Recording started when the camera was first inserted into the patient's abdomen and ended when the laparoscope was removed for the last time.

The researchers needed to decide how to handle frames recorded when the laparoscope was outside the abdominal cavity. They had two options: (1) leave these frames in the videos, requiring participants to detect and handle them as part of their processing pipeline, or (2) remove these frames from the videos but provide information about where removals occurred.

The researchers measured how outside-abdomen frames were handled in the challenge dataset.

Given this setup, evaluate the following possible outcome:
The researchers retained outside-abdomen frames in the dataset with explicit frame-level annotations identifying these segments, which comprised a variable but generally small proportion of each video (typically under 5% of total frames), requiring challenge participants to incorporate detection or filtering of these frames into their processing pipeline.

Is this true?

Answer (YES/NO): NO